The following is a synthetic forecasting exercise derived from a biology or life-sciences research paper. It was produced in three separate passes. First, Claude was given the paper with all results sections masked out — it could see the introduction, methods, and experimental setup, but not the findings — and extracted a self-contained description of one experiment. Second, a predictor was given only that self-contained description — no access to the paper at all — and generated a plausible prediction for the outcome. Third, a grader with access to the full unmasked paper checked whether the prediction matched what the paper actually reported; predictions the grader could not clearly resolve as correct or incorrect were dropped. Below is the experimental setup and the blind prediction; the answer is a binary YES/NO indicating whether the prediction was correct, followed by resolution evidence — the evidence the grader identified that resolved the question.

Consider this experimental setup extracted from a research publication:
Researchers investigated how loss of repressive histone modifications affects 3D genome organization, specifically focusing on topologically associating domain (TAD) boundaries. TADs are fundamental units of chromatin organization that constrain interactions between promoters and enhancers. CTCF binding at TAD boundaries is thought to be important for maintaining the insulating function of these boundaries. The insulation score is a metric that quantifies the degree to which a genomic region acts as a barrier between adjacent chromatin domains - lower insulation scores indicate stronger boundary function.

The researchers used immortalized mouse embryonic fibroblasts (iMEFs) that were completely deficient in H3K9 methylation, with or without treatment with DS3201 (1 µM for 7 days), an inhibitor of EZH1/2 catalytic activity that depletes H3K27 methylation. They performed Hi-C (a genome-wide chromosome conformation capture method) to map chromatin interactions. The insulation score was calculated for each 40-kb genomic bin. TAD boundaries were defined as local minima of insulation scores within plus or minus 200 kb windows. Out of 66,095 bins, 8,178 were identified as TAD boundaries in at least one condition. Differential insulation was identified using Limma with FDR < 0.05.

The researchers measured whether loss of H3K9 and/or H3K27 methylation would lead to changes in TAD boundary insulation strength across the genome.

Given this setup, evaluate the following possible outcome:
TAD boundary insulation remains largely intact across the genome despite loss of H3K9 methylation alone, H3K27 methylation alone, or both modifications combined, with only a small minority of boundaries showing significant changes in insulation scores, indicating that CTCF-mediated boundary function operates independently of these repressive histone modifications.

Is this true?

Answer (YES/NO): NO